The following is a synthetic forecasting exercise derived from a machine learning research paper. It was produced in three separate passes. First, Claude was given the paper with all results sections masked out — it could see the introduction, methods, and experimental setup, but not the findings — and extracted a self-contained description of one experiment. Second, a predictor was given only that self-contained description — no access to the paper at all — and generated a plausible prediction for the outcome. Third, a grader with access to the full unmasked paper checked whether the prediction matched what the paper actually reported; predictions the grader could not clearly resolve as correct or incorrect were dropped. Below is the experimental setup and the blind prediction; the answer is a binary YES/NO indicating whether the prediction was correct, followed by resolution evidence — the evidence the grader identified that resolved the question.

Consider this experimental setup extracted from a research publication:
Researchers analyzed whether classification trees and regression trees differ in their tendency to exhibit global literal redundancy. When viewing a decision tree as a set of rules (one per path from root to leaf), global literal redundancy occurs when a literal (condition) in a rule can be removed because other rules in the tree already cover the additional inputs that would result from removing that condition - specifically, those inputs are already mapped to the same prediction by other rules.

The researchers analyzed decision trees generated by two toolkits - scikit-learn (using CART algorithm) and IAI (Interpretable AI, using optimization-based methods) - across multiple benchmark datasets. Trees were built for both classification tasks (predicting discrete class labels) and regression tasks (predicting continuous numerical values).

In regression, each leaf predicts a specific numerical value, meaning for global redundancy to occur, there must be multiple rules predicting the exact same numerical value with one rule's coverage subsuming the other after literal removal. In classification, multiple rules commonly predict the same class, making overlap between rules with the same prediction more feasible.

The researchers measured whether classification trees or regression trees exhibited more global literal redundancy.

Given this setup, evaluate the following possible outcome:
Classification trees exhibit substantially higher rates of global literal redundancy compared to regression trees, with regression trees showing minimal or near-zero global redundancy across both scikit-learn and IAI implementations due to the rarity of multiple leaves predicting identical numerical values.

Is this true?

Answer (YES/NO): YES